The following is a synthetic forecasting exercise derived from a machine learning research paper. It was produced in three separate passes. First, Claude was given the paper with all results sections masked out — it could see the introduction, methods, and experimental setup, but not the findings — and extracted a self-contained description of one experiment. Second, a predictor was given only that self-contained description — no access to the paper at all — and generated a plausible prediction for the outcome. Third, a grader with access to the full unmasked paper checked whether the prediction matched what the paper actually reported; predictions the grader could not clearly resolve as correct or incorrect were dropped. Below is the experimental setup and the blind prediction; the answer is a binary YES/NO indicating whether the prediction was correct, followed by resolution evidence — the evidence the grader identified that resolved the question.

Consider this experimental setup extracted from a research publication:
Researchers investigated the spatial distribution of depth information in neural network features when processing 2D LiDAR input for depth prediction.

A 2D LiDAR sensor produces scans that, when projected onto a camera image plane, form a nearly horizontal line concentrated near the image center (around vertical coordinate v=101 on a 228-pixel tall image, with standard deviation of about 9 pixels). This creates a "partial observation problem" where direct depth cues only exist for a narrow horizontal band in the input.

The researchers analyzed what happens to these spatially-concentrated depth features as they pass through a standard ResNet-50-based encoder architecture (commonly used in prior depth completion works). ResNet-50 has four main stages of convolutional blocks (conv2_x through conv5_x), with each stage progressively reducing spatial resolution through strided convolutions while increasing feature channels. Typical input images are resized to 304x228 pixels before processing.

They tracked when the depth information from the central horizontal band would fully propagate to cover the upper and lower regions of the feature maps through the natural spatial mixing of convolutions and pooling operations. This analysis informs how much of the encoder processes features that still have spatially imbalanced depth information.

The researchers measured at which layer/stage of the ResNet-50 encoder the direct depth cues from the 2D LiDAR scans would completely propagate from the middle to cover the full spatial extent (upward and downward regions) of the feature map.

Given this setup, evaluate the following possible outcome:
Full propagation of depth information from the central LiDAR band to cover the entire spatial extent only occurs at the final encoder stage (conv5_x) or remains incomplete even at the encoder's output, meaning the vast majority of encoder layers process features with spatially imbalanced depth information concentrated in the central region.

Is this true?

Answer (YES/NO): NO